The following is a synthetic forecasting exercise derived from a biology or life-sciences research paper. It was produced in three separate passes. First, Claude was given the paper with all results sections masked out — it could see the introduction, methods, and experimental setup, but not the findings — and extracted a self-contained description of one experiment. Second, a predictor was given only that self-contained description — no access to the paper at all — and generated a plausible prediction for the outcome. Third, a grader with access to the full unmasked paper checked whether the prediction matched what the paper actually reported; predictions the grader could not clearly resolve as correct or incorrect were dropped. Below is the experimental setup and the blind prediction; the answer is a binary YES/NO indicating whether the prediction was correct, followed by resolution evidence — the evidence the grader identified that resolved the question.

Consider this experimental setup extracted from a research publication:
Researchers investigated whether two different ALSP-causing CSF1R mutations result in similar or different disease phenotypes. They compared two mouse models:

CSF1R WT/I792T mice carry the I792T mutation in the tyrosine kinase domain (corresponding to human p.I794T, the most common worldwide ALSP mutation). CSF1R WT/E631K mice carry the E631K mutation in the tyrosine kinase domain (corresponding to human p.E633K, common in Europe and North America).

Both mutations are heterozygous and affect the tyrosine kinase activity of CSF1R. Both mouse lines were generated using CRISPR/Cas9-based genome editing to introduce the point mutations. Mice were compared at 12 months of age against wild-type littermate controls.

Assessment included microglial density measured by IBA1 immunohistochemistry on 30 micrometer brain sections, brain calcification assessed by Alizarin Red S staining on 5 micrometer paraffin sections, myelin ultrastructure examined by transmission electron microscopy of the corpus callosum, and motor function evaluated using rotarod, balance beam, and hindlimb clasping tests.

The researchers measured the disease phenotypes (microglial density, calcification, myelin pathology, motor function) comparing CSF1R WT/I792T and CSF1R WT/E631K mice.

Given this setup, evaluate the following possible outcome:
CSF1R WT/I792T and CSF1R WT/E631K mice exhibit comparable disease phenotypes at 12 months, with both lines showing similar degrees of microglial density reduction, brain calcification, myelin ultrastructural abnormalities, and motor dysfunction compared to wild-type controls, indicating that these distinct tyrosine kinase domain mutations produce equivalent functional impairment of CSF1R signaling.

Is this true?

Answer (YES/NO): NO